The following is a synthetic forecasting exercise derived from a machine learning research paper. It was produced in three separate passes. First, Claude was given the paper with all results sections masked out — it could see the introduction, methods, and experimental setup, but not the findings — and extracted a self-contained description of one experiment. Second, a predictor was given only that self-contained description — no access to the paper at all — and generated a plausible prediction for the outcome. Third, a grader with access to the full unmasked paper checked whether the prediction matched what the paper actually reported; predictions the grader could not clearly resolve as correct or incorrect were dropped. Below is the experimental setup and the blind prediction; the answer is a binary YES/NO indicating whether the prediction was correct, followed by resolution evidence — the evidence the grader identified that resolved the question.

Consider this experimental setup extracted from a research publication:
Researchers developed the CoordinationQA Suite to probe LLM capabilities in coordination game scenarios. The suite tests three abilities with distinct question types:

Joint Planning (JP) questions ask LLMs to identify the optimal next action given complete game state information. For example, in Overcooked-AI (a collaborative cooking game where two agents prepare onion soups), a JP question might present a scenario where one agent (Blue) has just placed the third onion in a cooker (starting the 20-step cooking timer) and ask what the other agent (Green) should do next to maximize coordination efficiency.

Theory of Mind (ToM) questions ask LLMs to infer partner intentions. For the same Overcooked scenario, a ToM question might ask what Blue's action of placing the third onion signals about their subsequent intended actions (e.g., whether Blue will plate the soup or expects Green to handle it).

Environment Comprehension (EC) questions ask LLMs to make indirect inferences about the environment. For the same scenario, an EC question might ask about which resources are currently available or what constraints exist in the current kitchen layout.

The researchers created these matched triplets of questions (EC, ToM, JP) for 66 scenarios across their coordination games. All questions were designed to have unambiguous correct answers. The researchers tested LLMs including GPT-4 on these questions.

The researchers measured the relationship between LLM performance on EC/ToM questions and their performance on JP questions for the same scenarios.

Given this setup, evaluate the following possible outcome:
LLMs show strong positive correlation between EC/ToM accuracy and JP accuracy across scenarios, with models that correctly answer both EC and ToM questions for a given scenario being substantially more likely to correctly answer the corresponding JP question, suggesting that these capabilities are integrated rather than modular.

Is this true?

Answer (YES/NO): NO